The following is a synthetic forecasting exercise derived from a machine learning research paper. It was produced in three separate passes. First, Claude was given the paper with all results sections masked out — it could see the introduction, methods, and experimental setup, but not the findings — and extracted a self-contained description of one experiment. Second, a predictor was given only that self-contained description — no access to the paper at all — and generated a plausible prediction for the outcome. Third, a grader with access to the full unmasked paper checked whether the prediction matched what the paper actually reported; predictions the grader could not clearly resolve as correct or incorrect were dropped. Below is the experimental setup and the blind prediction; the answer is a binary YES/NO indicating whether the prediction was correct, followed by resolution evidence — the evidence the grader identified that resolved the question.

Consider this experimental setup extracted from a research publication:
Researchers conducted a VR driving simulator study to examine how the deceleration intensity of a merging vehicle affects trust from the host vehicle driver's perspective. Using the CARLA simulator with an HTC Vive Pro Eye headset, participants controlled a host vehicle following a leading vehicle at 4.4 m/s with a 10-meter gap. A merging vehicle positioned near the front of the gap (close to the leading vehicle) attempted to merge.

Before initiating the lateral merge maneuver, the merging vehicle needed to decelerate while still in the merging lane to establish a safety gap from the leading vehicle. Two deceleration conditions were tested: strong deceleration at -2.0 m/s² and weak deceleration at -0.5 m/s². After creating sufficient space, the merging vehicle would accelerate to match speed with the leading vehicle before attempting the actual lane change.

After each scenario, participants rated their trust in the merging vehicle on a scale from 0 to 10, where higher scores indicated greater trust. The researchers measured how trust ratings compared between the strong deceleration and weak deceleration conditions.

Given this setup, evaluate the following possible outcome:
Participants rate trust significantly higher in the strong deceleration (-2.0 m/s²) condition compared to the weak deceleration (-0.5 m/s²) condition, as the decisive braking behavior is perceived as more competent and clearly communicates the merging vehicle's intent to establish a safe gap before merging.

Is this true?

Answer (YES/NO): NO